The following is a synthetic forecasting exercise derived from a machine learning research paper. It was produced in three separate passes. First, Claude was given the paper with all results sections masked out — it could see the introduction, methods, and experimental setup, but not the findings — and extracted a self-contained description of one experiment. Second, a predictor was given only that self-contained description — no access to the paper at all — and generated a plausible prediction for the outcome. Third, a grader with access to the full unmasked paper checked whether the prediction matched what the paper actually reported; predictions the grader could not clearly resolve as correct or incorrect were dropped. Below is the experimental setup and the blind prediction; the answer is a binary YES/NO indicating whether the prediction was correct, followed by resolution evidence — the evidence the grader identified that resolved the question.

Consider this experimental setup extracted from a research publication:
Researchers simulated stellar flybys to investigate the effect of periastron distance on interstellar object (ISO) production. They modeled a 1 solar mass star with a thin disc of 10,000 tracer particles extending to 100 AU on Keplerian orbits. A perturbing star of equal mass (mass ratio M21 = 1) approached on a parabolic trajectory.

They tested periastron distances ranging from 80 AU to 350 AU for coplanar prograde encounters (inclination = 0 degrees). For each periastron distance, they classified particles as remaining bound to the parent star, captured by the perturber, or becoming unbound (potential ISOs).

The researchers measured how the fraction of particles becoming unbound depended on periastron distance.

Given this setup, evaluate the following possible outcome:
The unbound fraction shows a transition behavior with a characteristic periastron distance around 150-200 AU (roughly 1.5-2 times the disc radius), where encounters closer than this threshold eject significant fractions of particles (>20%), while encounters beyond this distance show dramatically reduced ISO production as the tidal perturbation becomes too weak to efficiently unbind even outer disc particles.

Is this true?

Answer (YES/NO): NO